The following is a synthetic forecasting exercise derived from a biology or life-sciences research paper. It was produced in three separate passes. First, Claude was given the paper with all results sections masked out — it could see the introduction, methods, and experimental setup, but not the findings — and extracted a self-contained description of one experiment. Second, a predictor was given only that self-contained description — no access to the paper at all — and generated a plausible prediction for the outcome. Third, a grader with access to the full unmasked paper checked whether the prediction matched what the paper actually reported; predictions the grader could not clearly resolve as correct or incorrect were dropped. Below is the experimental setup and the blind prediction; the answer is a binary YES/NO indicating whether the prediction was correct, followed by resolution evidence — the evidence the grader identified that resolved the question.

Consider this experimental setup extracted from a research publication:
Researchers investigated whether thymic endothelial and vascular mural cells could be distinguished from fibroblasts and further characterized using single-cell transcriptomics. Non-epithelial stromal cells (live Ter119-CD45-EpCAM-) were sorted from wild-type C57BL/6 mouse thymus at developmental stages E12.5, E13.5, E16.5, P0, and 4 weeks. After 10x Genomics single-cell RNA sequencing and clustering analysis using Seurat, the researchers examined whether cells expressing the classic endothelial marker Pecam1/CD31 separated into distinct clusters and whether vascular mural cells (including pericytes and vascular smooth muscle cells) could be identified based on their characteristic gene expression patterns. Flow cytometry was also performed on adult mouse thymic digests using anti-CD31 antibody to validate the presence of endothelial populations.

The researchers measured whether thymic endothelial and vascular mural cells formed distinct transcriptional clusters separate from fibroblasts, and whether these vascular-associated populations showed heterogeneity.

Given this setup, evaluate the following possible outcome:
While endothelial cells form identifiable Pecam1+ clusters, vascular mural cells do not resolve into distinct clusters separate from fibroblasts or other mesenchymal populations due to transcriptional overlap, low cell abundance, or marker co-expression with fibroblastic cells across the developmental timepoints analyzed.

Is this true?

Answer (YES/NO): NO